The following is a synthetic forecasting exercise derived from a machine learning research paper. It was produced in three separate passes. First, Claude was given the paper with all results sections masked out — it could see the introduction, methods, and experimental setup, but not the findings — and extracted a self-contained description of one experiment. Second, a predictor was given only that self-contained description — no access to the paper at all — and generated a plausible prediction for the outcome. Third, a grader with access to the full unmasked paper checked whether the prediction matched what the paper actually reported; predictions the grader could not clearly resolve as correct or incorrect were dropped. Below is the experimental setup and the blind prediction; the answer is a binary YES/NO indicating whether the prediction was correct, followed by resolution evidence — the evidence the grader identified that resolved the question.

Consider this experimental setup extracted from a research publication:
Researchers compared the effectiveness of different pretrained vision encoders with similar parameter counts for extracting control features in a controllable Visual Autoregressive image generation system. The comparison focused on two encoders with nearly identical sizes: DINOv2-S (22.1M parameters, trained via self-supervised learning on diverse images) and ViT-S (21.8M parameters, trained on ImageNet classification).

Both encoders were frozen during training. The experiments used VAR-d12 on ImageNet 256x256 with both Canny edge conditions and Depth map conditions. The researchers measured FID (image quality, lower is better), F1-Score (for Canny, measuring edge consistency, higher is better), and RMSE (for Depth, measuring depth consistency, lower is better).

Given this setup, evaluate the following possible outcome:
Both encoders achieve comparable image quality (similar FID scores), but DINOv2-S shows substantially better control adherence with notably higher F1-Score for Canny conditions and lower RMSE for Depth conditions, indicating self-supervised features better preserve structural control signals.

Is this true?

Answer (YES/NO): NO